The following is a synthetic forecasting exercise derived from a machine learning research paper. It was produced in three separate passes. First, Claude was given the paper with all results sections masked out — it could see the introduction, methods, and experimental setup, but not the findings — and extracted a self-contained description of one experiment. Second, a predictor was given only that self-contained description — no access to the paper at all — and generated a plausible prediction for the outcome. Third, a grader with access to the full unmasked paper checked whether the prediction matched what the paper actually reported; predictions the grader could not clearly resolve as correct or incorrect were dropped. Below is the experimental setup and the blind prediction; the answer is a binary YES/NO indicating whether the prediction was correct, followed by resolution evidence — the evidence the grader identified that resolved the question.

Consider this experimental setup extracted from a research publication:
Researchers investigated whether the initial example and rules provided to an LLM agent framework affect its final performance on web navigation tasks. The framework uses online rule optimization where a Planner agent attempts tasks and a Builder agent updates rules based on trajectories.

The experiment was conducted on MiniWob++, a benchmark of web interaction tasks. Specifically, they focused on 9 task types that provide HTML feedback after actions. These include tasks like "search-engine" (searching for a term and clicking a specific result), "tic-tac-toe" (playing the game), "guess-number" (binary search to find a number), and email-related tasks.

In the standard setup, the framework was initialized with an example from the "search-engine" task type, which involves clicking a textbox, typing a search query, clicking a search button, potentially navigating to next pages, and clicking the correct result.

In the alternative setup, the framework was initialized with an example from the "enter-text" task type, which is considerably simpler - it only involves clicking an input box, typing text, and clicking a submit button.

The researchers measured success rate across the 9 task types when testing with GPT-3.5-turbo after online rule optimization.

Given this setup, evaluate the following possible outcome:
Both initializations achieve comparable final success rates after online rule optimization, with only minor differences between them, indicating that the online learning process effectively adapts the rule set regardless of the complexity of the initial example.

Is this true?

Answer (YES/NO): YES